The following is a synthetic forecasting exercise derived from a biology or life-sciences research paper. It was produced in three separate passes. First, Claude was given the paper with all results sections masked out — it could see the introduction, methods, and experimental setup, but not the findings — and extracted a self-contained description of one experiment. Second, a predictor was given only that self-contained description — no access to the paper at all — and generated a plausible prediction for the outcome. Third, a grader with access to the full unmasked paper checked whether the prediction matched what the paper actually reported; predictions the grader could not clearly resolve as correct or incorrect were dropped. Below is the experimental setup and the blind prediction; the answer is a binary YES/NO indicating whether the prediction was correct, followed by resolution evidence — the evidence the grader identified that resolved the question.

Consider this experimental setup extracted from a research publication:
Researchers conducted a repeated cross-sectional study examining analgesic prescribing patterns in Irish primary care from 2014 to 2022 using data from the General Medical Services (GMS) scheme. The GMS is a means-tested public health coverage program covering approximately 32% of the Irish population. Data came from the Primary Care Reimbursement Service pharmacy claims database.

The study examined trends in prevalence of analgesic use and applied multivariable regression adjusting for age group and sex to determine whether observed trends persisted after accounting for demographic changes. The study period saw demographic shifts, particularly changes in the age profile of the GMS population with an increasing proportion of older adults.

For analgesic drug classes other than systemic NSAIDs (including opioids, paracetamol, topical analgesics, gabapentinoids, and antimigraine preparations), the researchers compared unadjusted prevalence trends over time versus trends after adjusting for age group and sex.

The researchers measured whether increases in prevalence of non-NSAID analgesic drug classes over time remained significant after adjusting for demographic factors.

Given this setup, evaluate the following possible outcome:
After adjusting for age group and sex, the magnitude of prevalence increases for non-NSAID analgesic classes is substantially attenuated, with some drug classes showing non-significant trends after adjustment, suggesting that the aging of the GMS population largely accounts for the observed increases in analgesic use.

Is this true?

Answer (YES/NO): NO